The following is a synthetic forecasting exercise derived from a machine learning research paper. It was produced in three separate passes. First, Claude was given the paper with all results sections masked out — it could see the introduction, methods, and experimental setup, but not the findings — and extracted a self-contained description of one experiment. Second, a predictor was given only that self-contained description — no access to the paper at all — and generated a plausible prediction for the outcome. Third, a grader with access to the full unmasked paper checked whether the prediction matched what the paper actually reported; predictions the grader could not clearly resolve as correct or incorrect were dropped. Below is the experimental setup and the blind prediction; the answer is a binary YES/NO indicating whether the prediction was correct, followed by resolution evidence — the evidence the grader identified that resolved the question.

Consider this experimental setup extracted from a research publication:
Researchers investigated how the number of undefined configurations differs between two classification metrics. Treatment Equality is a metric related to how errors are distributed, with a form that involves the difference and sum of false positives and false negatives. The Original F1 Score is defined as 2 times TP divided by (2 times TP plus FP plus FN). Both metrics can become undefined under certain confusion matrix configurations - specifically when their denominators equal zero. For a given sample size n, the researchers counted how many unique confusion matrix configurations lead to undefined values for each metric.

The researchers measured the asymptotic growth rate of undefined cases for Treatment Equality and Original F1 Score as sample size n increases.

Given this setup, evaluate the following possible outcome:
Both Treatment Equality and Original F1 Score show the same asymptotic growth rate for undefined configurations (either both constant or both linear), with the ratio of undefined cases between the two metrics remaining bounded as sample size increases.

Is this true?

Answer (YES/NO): NO